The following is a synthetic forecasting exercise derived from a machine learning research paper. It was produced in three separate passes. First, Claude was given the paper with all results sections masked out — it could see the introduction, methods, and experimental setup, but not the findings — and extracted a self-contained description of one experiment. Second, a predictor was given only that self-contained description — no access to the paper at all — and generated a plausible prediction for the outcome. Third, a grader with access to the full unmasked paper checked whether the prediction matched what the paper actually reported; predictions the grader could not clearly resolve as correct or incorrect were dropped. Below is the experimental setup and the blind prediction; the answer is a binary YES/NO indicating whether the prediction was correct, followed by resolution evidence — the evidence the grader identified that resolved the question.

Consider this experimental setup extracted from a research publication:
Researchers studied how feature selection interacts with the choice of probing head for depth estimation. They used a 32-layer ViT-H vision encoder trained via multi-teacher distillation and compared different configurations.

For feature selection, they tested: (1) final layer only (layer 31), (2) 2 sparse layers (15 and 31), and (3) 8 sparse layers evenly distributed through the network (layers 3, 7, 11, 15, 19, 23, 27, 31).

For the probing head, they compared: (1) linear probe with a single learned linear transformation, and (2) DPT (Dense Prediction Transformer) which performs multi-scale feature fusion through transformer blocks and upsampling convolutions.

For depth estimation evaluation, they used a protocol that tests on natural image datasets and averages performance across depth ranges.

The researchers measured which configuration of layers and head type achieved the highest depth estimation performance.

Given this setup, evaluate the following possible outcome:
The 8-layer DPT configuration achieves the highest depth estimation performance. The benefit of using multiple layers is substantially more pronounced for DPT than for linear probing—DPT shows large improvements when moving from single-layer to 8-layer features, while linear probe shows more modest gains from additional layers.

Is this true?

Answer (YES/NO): NO